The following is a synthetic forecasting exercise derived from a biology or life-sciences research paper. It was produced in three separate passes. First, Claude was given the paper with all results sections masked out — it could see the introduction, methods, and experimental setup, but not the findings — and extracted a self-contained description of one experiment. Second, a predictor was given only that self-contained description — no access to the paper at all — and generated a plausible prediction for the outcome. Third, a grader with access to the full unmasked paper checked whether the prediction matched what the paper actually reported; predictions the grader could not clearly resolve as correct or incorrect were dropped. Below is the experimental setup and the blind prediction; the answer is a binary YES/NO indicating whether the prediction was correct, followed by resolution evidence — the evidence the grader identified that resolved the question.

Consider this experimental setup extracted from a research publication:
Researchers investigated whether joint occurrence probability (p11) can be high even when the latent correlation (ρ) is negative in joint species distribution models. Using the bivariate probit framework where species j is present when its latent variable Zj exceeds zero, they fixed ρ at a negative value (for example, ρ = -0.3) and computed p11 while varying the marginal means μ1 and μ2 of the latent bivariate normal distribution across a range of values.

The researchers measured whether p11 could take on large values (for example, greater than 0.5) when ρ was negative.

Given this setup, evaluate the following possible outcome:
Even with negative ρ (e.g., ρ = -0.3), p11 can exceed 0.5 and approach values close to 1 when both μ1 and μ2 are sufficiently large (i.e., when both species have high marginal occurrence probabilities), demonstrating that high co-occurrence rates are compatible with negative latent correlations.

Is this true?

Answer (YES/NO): YES